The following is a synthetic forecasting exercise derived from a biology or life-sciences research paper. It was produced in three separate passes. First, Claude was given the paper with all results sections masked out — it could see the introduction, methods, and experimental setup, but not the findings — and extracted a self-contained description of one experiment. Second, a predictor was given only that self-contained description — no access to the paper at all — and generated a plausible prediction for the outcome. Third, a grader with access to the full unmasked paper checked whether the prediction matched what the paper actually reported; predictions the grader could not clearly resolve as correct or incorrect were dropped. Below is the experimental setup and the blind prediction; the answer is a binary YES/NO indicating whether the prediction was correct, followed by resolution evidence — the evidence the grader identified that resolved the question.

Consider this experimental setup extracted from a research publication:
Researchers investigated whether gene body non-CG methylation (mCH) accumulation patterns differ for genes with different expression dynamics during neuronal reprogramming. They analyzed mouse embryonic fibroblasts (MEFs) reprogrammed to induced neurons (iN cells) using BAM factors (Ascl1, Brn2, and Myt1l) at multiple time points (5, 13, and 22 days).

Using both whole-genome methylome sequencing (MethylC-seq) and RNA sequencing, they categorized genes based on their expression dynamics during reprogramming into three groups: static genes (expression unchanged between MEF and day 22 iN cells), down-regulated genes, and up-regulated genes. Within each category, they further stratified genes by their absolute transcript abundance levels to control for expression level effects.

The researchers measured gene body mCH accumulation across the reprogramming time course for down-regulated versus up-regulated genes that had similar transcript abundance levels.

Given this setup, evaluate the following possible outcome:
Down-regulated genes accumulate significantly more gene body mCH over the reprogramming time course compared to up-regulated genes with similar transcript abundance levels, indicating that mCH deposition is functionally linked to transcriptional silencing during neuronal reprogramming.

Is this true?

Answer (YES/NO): YES